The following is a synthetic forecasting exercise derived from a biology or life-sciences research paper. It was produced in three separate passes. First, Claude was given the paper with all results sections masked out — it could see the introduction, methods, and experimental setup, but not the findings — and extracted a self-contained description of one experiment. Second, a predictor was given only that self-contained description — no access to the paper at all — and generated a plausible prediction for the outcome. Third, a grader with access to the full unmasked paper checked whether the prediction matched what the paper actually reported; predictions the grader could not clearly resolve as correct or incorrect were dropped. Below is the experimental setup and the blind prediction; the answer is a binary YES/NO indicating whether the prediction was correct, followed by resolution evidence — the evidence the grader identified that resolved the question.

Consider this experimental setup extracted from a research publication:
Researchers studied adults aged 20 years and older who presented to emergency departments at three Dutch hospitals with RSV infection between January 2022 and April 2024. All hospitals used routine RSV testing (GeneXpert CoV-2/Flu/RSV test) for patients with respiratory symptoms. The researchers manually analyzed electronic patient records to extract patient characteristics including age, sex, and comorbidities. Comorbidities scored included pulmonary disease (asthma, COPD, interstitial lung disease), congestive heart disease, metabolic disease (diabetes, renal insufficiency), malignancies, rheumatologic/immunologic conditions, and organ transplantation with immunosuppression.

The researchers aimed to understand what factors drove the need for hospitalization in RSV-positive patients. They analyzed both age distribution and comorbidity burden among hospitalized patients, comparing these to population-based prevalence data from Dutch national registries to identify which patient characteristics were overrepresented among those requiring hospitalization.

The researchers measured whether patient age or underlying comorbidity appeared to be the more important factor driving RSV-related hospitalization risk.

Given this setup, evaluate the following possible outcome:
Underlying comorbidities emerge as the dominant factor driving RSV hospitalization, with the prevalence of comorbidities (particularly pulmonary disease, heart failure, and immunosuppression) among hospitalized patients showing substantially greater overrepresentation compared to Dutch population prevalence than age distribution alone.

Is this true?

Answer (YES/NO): YES